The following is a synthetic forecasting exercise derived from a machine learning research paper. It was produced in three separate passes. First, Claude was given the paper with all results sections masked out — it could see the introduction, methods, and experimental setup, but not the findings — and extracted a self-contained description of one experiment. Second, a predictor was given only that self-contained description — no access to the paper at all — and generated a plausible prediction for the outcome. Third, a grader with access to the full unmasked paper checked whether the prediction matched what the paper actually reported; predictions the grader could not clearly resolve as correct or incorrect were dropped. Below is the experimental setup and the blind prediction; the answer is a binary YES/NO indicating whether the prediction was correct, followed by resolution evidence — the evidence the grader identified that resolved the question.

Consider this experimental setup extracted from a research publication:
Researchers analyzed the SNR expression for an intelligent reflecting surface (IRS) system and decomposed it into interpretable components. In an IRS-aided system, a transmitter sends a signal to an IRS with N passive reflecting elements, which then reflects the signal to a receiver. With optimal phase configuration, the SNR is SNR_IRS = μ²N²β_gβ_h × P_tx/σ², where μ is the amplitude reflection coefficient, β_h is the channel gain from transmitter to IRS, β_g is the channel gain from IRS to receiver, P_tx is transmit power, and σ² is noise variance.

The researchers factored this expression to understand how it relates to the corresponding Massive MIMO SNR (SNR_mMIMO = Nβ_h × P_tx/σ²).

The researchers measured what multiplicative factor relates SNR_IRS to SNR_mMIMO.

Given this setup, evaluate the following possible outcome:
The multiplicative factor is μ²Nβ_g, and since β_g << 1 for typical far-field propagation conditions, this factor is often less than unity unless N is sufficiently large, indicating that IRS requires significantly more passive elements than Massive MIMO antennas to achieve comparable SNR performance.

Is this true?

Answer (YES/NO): NO